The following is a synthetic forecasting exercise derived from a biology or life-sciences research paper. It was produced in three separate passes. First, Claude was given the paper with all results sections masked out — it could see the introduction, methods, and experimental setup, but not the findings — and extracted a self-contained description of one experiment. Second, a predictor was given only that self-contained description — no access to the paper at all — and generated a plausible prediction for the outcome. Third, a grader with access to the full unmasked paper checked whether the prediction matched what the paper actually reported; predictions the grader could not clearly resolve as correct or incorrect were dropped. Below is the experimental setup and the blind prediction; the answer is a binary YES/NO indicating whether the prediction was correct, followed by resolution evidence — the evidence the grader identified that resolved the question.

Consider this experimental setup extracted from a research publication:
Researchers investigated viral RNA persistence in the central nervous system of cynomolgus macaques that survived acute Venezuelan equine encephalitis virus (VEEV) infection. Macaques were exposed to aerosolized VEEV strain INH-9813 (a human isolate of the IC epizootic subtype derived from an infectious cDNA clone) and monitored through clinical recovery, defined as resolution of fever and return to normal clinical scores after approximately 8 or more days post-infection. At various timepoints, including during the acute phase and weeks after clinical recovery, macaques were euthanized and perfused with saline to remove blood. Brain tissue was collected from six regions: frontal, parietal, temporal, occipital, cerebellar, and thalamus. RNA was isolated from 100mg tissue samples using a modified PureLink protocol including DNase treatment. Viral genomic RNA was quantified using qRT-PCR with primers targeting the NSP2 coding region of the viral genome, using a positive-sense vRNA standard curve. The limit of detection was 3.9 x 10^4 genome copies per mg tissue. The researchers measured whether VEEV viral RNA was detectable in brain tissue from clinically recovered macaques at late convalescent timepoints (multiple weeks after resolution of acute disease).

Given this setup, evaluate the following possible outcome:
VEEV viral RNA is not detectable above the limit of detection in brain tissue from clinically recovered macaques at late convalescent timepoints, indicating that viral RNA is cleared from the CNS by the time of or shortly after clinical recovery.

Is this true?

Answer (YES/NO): NO